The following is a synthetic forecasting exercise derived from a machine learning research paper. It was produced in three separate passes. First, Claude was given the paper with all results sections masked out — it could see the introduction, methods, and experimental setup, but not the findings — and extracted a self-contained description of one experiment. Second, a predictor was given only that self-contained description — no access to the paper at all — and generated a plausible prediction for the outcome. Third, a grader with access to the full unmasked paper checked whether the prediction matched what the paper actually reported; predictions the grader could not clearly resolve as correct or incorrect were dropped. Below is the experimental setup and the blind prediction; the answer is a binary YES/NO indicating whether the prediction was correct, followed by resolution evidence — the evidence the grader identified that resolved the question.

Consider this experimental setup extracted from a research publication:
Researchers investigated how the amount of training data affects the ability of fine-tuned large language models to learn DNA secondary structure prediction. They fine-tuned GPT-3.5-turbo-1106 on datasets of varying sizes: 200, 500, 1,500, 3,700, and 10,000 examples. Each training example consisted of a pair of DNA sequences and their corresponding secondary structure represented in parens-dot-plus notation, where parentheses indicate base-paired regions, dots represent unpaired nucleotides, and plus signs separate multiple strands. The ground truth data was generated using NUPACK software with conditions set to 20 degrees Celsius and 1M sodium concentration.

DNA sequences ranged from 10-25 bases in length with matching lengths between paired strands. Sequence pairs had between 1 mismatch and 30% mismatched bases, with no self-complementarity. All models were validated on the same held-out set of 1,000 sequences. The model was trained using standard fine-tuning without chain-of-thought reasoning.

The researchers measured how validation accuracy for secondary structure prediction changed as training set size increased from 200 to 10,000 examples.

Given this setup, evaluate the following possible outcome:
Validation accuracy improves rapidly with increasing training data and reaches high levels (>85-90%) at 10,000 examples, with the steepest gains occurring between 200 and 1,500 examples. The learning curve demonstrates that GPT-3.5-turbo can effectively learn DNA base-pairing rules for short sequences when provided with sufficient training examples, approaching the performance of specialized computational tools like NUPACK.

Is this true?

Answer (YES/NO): NO